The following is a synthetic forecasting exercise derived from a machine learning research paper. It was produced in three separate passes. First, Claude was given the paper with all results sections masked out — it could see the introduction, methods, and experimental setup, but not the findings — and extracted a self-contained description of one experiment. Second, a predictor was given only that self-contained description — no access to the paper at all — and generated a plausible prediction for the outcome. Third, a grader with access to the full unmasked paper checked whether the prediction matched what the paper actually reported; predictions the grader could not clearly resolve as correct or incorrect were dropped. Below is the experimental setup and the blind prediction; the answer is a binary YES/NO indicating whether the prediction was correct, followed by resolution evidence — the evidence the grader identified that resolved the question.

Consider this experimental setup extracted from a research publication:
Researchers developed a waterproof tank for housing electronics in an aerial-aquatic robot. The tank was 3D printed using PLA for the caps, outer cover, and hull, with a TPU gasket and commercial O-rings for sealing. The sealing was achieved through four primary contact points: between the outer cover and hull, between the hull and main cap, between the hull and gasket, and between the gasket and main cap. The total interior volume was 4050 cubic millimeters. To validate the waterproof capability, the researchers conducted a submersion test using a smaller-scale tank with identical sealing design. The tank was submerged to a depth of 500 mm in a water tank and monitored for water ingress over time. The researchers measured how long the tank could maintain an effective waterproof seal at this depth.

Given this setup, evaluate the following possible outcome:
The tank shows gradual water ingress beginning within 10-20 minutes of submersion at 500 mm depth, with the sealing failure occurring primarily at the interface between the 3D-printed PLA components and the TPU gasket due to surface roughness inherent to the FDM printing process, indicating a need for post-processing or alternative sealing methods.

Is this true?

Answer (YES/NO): NO